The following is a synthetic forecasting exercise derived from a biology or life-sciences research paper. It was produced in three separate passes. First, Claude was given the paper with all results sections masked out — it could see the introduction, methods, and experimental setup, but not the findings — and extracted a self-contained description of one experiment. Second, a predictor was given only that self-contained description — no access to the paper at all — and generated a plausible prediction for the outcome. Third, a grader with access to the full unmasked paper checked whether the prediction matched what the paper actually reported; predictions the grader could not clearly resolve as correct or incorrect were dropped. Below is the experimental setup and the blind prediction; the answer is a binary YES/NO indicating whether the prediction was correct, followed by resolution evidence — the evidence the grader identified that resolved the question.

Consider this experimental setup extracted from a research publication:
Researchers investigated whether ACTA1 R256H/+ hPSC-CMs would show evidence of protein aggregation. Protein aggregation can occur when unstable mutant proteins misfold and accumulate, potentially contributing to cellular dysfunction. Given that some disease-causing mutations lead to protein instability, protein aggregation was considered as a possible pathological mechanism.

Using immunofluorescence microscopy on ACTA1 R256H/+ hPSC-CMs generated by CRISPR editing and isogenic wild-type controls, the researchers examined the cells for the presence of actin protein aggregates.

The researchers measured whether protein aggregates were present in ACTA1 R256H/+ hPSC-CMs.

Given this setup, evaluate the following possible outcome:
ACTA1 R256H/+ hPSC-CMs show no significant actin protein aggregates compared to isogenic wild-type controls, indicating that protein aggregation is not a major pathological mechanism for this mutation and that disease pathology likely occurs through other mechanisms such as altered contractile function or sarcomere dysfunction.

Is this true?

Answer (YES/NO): YES